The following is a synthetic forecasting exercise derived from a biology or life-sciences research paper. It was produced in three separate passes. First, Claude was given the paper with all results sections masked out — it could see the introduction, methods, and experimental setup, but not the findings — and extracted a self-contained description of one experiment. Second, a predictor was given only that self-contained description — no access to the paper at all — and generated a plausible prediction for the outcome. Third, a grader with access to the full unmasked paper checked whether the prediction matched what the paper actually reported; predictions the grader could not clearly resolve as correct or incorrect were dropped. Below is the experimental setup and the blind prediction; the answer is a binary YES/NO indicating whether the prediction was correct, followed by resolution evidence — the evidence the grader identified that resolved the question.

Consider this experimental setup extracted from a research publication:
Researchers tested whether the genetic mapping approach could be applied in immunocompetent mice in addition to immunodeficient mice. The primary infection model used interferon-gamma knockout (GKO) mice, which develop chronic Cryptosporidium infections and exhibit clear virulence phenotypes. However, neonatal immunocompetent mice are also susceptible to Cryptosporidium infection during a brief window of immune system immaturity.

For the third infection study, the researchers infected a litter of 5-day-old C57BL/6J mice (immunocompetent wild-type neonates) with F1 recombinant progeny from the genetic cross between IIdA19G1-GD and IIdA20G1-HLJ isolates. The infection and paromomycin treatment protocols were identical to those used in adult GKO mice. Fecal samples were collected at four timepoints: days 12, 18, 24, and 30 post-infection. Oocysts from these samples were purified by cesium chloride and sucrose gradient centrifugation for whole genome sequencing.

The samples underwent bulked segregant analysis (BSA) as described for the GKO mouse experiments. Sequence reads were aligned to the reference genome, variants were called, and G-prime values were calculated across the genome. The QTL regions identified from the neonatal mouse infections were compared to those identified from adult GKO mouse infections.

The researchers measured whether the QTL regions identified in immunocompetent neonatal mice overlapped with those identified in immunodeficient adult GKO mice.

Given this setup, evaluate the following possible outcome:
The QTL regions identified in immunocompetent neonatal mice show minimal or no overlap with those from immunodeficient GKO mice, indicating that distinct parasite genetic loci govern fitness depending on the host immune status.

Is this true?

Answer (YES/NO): NO